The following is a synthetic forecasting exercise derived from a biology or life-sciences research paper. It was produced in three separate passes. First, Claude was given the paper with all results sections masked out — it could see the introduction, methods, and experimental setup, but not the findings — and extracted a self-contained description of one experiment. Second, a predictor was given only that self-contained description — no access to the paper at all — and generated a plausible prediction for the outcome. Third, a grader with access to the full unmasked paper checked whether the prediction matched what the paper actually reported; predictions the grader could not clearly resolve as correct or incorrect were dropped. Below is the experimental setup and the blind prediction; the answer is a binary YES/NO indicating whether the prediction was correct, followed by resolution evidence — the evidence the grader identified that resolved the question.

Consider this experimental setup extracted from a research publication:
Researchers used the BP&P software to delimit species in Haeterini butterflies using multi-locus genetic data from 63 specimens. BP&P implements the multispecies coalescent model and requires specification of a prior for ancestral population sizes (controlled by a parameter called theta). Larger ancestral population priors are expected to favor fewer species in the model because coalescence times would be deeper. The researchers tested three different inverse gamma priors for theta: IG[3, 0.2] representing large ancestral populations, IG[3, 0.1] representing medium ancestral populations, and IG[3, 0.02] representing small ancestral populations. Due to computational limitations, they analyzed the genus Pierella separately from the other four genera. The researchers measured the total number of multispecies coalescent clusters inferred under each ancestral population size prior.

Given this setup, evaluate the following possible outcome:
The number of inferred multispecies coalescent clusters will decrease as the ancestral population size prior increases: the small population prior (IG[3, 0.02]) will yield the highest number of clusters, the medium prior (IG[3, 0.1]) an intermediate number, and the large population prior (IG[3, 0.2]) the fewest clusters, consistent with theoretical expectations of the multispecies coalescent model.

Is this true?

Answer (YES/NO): YES